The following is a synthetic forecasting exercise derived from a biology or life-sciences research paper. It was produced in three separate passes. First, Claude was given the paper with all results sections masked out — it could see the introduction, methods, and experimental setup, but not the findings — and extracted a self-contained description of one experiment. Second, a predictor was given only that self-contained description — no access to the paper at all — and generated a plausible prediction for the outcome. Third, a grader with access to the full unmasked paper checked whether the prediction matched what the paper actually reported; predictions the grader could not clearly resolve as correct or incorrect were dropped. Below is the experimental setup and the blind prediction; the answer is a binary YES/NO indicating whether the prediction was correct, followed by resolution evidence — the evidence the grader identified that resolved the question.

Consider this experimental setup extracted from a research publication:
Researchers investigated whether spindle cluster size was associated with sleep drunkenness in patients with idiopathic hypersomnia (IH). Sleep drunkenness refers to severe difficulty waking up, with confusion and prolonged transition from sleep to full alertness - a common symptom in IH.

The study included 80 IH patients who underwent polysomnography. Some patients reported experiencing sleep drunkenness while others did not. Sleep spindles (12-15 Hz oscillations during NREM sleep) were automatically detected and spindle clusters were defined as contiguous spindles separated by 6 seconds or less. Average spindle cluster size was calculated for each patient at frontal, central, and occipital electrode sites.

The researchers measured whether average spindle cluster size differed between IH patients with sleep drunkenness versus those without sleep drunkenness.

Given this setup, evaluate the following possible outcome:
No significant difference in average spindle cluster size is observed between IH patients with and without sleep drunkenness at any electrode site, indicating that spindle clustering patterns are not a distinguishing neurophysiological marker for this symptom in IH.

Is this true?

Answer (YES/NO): YES